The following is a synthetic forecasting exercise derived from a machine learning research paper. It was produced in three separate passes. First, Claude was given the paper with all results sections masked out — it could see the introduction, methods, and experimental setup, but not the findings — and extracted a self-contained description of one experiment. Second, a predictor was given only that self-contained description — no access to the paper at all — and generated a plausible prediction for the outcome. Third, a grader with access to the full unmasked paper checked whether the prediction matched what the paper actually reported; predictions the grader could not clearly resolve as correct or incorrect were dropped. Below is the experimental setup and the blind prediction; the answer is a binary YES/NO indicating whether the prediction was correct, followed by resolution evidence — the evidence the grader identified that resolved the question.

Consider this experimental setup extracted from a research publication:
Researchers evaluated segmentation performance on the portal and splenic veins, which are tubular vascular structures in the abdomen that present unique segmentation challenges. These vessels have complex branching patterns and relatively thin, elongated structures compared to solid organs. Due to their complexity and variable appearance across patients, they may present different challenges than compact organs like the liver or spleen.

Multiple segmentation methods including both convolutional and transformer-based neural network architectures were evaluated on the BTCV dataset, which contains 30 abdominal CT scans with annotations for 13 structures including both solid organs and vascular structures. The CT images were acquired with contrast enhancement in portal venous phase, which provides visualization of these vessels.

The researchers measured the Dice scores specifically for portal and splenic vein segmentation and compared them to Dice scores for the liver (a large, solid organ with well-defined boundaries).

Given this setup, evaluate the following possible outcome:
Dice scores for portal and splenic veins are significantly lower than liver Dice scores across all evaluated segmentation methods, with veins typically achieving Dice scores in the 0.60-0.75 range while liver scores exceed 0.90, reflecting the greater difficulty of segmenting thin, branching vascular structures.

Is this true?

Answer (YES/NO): NO